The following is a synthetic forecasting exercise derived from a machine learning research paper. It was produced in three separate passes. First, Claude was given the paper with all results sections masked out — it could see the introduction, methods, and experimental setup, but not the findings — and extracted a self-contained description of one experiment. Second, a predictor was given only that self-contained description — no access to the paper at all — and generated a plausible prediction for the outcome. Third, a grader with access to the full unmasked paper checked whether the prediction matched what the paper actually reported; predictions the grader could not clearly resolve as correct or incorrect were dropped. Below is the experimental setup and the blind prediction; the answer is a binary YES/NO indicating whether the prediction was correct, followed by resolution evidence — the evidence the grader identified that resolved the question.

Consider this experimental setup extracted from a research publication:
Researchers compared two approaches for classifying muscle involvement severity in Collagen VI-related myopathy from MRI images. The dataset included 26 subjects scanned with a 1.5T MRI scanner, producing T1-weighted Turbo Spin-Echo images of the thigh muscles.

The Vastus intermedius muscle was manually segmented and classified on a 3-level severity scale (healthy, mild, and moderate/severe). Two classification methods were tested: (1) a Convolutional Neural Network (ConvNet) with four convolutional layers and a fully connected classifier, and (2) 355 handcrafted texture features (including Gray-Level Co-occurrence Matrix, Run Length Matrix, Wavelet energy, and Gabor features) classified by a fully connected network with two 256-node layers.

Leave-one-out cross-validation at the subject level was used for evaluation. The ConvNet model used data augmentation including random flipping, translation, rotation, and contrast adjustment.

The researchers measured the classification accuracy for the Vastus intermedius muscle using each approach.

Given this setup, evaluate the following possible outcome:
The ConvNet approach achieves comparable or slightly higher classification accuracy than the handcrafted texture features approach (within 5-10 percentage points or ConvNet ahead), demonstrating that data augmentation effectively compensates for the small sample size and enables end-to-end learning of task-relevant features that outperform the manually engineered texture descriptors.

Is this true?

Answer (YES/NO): NO